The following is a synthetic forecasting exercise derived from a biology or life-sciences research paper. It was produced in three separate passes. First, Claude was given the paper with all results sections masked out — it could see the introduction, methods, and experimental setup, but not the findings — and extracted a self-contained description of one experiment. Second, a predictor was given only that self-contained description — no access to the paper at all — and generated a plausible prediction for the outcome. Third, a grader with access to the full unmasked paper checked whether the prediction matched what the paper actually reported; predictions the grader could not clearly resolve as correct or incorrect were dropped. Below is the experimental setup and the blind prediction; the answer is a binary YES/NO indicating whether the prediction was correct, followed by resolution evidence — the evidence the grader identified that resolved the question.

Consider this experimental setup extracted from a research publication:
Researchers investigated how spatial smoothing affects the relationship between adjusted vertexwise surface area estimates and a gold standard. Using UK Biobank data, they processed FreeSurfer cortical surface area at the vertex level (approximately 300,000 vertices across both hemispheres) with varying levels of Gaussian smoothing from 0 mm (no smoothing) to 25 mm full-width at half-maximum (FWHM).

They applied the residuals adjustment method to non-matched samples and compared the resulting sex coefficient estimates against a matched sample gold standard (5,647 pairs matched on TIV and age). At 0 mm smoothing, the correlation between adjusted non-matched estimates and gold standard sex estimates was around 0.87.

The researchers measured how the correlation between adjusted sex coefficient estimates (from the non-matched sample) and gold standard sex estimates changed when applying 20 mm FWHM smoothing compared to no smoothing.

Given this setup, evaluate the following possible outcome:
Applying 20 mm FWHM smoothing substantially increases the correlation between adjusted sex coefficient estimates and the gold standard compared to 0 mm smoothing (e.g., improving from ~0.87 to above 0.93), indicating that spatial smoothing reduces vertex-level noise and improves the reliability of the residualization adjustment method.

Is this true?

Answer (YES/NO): YES